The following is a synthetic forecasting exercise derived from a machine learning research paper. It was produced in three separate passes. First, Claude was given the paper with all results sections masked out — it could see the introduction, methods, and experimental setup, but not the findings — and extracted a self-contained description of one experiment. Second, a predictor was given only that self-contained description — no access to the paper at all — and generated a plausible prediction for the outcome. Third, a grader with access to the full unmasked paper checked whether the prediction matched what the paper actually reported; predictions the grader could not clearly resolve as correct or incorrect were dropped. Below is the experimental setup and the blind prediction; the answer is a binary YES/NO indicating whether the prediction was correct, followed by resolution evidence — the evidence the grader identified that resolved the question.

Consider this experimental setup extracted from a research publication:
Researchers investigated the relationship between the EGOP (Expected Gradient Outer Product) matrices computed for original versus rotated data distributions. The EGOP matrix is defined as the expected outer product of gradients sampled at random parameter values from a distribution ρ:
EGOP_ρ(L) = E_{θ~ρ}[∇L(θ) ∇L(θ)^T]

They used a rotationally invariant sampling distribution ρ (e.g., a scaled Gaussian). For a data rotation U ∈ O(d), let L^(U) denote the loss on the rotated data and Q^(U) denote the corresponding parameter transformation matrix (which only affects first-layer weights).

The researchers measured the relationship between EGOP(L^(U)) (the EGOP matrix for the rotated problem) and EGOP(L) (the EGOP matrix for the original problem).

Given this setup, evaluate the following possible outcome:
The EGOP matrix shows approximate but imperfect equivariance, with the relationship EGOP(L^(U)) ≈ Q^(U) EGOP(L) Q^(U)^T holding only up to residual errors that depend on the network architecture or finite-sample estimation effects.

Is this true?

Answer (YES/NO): NO